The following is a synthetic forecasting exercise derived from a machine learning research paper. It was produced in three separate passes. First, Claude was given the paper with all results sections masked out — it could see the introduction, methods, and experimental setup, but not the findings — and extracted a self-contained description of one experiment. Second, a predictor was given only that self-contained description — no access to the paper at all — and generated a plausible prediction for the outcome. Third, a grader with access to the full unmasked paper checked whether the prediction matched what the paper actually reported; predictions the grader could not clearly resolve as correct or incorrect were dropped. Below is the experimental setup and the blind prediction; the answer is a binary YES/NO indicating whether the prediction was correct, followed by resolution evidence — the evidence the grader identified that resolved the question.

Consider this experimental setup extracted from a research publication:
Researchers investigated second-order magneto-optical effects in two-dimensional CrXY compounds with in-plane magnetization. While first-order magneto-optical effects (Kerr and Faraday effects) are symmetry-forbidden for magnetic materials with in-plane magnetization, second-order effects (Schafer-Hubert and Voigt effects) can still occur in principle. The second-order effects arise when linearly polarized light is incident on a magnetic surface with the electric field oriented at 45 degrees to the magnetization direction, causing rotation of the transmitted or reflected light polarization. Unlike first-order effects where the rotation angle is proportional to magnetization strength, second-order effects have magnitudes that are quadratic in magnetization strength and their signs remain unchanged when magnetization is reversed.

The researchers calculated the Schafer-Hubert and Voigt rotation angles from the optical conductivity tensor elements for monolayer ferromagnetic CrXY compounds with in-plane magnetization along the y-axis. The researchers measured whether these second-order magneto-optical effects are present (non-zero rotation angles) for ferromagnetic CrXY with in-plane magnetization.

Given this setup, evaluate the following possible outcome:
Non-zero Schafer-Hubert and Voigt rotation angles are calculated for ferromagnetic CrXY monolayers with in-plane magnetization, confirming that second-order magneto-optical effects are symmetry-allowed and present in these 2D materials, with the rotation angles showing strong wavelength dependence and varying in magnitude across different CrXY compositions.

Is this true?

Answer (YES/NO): YES